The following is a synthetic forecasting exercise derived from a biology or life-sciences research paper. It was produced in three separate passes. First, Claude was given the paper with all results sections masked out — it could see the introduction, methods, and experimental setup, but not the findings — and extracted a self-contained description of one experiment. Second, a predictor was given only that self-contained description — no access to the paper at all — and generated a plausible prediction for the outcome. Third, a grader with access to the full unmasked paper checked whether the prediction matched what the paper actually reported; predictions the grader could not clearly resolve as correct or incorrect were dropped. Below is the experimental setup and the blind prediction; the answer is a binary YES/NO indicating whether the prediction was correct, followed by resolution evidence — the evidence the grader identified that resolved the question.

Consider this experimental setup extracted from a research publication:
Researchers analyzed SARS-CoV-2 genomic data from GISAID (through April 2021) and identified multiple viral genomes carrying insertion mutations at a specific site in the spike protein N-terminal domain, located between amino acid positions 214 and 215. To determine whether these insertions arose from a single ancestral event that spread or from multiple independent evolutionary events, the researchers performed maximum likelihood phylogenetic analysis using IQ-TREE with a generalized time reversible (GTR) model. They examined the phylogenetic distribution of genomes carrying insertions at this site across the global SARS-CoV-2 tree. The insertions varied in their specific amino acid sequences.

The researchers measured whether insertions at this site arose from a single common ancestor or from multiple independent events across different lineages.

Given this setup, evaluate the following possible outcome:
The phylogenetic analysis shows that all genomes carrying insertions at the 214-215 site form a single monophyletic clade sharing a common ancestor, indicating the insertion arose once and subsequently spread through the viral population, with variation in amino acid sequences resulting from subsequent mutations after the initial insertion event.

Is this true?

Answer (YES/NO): NO